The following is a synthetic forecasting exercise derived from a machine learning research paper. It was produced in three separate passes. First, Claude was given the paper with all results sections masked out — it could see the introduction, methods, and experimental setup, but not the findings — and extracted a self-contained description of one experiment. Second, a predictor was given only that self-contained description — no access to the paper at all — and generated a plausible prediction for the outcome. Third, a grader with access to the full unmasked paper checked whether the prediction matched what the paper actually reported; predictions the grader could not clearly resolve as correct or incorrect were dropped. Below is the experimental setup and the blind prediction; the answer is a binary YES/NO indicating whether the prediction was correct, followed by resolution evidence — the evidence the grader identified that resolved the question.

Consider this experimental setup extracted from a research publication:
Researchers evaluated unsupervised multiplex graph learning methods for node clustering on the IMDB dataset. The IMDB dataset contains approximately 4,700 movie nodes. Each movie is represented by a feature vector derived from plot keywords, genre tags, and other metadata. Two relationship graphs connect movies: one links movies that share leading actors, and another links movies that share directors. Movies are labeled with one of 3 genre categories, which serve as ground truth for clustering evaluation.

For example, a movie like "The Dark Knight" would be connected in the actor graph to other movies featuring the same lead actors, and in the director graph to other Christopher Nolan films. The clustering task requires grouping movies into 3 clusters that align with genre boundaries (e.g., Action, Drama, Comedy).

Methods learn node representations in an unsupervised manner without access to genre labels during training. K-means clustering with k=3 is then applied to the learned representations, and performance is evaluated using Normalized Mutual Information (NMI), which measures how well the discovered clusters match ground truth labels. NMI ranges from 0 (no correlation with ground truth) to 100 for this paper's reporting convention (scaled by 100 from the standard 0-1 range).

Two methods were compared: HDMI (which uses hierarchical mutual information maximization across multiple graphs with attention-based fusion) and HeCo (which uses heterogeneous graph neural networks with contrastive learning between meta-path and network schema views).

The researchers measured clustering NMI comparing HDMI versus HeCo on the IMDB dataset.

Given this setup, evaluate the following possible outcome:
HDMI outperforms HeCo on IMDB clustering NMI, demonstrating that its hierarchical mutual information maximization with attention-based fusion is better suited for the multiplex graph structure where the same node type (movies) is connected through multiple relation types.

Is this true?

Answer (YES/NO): YES